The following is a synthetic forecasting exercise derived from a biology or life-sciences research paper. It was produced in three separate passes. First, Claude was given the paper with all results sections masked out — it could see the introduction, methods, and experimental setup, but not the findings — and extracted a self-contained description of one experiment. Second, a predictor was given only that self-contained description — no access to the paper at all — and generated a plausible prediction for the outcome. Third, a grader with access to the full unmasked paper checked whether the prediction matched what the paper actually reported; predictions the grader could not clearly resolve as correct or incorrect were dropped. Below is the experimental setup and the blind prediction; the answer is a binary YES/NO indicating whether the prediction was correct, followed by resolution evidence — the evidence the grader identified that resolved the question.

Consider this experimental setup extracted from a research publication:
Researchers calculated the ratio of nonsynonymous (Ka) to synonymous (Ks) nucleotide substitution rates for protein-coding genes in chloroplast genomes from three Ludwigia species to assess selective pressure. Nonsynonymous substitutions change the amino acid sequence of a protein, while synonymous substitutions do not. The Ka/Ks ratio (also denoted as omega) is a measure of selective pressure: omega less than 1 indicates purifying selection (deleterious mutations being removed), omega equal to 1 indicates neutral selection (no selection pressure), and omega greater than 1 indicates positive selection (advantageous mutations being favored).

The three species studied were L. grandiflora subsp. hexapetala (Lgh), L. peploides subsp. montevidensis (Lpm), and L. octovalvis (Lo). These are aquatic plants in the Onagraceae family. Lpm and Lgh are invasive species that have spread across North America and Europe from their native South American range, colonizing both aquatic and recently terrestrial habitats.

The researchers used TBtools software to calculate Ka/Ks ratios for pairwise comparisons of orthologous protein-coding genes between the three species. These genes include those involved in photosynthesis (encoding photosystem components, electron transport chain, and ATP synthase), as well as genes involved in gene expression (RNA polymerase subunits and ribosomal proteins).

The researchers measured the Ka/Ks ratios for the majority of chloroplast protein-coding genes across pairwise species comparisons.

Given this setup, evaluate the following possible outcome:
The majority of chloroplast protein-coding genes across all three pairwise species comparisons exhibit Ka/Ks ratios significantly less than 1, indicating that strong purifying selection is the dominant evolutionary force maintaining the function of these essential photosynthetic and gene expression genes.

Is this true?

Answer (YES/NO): YES